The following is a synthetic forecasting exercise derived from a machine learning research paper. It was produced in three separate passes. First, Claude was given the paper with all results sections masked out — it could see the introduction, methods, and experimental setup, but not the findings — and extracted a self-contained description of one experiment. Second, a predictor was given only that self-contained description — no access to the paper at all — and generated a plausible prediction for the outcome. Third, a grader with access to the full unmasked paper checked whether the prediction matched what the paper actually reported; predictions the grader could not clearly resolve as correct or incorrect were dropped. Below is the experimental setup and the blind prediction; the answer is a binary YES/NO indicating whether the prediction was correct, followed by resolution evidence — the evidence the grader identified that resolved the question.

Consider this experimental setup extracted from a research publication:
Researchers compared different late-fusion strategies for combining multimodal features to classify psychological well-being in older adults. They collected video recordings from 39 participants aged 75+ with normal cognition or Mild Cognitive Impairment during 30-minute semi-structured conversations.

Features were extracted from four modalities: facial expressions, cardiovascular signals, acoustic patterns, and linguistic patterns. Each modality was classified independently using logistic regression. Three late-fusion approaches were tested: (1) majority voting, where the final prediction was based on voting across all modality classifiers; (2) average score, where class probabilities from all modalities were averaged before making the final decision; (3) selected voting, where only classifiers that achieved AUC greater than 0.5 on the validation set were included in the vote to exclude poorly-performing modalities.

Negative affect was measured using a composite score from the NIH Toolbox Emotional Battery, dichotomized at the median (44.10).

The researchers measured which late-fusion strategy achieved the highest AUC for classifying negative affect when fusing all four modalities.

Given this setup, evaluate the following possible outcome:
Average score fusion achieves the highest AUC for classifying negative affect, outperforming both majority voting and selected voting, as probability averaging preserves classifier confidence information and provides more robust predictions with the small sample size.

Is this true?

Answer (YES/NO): YES